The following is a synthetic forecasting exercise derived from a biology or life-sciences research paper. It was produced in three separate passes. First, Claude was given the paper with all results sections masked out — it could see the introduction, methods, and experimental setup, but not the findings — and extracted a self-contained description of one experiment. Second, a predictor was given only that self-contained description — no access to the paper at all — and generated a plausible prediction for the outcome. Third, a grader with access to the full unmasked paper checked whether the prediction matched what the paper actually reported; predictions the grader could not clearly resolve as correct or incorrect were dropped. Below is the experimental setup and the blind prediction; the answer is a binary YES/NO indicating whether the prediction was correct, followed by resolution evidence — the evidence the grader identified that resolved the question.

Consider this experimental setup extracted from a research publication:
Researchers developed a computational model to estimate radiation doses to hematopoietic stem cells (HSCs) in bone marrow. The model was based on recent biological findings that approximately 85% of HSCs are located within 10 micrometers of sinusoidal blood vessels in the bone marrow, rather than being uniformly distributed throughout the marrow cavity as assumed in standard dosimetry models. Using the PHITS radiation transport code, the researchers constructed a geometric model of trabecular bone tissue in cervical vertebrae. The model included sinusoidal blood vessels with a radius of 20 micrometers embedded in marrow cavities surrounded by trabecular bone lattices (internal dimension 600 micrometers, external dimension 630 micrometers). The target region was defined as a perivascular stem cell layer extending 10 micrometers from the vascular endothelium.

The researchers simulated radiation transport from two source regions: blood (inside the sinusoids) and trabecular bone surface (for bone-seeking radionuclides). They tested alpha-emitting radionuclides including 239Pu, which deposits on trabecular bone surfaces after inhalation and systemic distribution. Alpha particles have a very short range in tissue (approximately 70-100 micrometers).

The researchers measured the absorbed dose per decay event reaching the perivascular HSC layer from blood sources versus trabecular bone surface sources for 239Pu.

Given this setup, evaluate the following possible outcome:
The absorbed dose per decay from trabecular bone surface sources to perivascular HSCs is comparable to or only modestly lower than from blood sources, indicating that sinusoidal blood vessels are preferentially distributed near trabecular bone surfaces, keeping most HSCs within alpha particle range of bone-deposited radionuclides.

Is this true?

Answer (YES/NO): NO